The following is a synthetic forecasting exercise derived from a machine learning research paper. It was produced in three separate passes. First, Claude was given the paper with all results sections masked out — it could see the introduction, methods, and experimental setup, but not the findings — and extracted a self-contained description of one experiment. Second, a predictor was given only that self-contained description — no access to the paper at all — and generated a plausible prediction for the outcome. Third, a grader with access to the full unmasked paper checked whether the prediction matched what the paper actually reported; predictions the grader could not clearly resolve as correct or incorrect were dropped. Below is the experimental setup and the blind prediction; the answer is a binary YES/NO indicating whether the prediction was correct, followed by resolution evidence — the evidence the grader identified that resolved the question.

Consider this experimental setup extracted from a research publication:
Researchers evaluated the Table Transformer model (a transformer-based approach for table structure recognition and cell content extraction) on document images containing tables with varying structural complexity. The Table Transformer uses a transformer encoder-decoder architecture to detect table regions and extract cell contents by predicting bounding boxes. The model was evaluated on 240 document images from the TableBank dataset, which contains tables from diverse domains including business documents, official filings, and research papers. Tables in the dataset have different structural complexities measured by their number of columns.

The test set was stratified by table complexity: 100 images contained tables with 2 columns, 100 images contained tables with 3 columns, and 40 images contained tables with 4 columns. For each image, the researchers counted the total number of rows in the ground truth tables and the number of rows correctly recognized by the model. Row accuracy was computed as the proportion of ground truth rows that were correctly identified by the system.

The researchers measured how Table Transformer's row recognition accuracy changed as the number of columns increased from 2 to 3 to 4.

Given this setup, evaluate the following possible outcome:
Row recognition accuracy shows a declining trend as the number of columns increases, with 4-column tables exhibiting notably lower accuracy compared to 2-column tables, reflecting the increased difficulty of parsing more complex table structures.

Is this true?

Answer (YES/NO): YES